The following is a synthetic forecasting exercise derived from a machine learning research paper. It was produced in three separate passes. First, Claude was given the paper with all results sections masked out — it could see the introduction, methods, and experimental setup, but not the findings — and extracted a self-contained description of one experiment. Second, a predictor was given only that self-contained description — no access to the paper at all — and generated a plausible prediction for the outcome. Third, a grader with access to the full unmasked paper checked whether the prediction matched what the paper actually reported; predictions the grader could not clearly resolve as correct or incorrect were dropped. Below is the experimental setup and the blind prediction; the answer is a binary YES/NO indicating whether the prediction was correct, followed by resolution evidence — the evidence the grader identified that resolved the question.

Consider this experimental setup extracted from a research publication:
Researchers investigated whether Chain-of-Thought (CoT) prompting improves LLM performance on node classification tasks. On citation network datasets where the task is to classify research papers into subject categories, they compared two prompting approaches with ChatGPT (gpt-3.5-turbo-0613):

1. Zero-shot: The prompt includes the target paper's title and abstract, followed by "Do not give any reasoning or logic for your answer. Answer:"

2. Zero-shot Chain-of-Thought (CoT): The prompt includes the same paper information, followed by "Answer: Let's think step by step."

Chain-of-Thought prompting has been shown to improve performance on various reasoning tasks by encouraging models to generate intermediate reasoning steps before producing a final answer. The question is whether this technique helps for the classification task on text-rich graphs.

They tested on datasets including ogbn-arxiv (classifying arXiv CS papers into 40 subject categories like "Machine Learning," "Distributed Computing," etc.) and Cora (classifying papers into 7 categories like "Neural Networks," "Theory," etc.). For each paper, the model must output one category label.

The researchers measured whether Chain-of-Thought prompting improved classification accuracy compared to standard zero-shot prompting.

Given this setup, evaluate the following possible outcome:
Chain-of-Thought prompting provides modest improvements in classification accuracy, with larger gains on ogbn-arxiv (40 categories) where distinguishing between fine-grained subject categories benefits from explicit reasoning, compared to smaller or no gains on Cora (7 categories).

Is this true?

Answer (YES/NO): NO